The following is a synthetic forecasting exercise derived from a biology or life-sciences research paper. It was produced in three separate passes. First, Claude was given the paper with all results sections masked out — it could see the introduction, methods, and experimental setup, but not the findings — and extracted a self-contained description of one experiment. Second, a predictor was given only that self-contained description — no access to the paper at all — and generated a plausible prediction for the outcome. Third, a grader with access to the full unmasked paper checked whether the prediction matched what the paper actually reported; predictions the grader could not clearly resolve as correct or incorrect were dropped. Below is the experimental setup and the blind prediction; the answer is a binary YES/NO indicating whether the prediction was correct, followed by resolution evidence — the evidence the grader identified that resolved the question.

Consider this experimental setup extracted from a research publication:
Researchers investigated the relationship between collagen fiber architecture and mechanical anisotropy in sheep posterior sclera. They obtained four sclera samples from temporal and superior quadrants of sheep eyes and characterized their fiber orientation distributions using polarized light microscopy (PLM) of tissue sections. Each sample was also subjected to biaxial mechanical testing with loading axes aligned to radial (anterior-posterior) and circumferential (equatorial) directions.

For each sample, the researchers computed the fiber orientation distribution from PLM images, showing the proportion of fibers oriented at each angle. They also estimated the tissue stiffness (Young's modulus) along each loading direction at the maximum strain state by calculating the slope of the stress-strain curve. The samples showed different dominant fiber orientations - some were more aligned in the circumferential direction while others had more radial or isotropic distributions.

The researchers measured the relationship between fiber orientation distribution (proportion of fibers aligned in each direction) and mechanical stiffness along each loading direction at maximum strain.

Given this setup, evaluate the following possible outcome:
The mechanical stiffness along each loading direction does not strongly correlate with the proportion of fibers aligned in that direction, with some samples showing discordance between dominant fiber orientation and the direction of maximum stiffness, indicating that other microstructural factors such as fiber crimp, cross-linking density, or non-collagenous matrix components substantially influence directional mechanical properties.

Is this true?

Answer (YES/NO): NO